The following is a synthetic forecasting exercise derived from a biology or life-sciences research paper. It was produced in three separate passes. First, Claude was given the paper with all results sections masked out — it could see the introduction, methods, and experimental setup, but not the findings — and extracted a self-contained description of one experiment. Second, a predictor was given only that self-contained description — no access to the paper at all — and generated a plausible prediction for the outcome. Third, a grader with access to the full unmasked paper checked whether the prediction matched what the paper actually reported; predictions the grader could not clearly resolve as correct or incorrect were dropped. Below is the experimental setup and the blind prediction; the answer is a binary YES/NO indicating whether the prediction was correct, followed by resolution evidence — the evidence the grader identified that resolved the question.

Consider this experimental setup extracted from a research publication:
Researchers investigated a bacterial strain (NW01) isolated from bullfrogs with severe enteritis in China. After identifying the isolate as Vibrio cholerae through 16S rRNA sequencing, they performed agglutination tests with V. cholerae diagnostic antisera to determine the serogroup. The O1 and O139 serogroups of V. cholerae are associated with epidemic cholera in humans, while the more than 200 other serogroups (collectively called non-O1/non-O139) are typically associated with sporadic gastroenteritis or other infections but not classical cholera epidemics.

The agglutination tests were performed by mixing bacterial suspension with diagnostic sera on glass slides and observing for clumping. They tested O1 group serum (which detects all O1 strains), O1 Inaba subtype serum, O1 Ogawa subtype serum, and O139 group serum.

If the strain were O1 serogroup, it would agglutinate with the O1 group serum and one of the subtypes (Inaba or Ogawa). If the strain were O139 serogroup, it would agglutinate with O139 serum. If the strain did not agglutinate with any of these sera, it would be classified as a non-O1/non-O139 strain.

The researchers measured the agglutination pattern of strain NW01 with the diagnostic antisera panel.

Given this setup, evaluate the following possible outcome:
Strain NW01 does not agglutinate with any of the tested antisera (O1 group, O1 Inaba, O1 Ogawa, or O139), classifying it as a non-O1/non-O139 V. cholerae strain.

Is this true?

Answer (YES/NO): YES